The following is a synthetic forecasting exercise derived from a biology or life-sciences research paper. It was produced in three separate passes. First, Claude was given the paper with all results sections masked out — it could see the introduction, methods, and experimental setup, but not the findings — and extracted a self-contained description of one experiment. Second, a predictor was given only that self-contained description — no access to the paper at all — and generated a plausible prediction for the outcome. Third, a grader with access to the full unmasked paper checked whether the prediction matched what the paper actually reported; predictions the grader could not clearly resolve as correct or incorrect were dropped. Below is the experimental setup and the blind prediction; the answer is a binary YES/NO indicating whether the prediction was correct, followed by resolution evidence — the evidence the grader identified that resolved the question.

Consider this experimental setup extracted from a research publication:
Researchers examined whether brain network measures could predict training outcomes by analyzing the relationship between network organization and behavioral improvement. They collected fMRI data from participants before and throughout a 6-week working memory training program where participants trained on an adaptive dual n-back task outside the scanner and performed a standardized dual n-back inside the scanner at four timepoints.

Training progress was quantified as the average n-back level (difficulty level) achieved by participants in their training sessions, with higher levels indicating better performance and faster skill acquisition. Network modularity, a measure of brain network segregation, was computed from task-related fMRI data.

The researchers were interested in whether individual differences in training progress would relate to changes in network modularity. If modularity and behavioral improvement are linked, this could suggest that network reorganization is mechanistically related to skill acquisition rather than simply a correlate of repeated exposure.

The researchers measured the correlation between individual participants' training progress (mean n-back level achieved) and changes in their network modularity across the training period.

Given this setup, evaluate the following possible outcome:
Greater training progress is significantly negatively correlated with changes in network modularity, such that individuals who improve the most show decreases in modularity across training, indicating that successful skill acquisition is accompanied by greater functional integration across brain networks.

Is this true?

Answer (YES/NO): NO